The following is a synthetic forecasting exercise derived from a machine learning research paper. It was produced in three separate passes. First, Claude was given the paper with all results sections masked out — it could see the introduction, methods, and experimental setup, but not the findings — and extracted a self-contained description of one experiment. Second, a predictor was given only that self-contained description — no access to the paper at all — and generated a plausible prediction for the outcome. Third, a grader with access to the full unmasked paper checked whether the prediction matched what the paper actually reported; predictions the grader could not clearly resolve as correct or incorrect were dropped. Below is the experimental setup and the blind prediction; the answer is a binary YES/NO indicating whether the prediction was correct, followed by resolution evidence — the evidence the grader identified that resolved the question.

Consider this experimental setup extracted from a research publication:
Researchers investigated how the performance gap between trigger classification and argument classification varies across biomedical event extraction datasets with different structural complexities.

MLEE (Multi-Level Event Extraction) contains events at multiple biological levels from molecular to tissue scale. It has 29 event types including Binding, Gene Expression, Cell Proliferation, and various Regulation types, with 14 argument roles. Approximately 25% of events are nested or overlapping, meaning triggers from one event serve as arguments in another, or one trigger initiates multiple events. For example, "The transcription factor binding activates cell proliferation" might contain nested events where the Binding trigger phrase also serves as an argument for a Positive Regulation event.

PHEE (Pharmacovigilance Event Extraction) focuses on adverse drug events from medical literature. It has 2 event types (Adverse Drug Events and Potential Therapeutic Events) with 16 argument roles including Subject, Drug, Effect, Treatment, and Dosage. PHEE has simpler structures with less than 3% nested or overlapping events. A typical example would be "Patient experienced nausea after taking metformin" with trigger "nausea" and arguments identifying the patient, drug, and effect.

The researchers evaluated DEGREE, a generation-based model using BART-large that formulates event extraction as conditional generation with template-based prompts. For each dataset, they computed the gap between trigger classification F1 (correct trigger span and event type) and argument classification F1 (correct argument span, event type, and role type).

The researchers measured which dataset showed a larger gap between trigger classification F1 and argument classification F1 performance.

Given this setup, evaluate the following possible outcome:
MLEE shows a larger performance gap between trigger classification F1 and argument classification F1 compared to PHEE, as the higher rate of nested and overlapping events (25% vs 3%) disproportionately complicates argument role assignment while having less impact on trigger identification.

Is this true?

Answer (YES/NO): NO